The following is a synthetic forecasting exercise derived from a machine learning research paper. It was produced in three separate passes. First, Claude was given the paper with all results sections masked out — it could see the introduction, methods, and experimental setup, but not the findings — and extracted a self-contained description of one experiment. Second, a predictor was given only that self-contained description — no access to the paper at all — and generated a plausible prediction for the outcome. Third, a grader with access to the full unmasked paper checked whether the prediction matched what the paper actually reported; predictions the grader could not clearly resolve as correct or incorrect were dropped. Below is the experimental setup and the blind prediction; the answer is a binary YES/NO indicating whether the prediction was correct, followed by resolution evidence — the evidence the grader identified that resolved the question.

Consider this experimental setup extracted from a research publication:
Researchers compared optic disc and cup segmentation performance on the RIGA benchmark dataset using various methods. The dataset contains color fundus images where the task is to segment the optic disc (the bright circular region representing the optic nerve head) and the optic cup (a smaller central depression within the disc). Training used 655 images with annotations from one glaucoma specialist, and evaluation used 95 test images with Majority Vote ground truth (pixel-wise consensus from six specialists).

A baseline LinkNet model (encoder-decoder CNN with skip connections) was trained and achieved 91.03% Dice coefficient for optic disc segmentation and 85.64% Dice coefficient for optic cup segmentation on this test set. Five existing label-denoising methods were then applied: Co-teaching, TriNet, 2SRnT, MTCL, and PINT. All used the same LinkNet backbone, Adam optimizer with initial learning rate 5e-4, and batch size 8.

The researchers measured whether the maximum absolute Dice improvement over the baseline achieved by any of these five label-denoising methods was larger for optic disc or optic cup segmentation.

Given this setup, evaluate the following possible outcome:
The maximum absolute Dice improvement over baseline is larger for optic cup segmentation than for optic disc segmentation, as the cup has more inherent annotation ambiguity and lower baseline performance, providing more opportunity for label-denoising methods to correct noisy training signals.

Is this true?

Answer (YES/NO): YES